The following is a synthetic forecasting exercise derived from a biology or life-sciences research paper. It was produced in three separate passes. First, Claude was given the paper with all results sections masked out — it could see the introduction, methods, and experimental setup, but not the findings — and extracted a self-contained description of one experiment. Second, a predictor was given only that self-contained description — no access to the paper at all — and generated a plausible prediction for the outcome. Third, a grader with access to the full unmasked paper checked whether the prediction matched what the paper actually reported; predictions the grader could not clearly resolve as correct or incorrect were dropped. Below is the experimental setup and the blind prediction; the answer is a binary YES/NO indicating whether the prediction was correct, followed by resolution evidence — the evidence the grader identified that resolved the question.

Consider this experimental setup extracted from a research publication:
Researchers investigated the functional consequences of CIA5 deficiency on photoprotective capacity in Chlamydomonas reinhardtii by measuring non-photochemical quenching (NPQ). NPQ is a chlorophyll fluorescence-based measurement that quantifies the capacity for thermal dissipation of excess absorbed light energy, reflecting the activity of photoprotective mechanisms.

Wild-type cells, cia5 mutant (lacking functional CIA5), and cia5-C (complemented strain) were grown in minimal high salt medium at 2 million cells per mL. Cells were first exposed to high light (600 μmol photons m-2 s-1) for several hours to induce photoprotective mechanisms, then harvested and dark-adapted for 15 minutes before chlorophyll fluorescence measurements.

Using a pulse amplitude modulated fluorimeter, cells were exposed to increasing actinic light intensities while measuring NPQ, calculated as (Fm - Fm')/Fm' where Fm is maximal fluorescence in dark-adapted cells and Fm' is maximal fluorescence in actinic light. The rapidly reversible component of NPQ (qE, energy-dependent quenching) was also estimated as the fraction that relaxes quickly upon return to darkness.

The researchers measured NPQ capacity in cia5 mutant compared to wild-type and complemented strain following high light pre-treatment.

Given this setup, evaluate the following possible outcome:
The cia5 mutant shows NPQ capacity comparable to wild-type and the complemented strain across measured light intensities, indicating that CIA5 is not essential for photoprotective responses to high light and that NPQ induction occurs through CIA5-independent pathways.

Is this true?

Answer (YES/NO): NO